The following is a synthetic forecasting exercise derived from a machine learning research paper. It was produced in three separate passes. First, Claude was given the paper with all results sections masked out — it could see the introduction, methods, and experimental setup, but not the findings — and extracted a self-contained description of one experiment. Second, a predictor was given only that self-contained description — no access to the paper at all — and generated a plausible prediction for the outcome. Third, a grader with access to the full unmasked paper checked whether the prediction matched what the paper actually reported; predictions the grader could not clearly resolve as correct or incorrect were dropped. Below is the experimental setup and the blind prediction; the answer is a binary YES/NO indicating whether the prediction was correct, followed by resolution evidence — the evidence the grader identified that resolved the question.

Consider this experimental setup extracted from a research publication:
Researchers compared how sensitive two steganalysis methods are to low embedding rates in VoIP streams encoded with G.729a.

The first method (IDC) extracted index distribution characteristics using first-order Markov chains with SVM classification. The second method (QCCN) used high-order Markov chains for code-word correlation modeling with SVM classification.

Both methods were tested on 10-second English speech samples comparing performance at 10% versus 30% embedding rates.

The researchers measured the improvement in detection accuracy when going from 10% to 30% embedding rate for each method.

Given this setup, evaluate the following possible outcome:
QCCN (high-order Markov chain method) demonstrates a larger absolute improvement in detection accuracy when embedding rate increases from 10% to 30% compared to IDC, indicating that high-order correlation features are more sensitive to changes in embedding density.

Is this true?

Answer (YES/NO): YES